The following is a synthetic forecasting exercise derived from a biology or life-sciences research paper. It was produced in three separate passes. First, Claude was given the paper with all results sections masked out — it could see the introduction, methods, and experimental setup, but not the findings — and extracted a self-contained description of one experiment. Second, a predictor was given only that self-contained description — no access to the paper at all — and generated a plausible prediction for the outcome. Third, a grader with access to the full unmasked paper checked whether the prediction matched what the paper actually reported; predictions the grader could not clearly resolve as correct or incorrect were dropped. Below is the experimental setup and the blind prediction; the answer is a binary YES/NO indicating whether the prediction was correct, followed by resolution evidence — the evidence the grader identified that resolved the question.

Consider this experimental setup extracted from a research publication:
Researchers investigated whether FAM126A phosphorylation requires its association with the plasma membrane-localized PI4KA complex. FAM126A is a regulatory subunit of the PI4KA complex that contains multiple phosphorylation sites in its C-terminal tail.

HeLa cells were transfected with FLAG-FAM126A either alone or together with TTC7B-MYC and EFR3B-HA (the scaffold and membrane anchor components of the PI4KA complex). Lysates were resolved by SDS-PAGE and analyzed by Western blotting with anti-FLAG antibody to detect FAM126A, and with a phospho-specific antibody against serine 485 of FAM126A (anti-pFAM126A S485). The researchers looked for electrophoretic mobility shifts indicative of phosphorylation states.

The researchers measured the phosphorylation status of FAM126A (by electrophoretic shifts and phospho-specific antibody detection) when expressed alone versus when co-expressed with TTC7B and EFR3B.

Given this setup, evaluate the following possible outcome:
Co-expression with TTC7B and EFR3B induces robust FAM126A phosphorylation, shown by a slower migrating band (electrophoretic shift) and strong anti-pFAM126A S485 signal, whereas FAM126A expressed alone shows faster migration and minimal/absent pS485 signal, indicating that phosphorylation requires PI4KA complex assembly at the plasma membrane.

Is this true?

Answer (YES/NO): YES